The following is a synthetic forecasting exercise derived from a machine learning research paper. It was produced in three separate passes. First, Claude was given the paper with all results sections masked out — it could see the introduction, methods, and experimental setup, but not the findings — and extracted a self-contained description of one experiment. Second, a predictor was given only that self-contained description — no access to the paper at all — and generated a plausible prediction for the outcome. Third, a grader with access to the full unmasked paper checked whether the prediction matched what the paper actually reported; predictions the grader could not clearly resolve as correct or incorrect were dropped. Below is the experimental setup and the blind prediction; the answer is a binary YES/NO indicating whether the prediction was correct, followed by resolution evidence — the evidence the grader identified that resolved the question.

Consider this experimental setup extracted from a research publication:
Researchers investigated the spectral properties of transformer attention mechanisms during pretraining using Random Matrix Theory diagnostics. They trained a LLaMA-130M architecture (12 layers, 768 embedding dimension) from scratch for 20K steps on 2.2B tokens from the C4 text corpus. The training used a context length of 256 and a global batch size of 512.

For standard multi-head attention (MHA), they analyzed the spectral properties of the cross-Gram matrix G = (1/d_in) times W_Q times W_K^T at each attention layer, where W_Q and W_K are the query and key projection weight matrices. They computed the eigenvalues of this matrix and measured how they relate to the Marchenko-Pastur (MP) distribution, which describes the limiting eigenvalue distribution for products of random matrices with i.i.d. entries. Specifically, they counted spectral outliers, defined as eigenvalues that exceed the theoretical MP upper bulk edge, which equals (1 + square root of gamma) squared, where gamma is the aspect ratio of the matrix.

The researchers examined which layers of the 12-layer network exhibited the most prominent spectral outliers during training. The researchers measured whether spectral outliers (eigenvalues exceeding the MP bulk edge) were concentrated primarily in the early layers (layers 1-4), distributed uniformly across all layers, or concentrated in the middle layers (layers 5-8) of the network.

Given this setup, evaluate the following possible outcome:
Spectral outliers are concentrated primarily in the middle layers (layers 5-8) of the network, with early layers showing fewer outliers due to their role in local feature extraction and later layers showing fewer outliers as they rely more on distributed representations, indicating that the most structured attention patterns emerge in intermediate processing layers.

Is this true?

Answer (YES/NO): YES